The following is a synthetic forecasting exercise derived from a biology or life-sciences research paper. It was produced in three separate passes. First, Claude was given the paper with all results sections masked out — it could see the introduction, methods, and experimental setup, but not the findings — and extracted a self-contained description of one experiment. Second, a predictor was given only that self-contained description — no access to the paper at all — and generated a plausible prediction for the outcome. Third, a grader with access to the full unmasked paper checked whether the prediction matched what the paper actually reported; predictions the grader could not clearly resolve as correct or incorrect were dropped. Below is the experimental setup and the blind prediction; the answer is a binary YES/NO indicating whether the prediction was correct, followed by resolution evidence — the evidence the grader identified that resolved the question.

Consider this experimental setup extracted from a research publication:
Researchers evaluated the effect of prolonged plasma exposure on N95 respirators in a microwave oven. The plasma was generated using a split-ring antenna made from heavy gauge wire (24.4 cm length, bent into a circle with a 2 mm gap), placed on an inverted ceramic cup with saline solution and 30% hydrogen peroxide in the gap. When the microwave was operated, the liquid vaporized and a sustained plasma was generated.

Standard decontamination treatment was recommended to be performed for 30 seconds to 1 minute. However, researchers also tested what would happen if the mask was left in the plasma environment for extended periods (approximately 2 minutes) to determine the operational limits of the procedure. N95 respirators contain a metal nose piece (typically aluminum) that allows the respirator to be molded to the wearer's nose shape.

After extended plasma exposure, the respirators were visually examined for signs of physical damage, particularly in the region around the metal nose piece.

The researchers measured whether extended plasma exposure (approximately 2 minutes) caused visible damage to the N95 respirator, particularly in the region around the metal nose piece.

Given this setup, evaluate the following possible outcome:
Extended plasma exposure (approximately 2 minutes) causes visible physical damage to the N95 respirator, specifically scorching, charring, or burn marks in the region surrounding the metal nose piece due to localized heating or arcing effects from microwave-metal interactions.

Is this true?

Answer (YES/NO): NO